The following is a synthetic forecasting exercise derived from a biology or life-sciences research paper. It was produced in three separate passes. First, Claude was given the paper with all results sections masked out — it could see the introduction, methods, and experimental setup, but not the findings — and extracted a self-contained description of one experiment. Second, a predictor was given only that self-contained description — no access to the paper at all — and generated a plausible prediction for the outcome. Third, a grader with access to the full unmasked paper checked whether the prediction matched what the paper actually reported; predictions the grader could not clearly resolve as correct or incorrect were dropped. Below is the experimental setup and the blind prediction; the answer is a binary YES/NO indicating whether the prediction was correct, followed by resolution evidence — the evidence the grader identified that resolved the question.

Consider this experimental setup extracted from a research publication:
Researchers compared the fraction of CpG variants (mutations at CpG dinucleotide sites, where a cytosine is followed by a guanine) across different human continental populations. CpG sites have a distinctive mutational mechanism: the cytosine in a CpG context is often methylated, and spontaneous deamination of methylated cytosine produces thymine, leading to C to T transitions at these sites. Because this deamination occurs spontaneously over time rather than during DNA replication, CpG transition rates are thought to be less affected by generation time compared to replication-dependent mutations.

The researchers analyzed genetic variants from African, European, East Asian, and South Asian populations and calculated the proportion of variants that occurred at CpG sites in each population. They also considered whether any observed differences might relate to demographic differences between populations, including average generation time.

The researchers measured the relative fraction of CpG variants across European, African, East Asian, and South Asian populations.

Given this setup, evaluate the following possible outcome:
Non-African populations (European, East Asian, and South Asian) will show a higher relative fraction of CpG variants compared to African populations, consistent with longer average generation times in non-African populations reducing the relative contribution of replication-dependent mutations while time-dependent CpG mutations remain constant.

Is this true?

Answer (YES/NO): NO